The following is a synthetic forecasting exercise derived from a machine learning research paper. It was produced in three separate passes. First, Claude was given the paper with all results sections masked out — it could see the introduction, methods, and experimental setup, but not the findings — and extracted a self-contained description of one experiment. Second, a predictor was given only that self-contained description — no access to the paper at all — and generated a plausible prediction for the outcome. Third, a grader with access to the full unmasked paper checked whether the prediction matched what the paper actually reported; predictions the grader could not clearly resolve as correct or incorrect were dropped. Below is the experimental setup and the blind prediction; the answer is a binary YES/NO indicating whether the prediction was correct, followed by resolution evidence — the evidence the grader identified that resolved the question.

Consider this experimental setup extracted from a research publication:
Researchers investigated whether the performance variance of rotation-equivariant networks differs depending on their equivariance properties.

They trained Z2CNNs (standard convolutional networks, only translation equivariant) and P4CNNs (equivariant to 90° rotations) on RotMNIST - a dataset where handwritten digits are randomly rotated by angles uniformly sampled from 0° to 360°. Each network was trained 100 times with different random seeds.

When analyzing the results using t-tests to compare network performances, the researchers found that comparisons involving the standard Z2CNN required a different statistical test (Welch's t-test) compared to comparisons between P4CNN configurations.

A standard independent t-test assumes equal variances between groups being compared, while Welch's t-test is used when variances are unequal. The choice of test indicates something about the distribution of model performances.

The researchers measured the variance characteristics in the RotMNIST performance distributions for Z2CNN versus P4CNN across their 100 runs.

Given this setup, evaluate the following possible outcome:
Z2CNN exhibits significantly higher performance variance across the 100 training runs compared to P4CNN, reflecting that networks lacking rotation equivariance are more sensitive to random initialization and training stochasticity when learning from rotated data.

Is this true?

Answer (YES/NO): YES